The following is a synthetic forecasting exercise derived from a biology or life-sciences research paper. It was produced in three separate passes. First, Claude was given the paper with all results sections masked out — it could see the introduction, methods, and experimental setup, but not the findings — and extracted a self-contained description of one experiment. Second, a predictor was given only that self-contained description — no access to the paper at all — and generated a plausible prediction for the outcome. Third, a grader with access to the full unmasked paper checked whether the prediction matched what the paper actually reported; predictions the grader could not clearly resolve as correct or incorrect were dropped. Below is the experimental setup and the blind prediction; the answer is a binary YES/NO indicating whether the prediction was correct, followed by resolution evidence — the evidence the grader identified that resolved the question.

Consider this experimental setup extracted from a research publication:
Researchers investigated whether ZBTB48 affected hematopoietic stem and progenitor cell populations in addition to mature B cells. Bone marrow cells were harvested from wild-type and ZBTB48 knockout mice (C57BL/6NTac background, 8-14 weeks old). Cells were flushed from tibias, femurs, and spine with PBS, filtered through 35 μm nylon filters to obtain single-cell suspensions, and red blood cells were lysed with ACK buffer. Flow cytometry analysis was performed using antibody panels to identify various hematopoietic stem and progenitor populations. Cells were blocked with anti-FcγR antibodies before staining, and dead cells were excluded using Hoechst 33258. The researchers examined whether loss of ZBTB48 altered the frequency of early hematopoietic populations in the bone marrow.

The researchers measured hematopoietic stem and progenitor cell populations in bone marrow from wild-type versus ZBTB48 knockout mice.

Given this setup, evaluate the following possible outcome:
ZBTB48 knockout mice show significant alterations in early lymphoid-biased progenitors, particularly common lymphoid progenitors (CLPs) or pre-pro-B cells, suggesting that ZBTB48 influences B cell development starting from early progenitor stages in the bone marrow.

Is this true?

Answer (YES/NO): NO